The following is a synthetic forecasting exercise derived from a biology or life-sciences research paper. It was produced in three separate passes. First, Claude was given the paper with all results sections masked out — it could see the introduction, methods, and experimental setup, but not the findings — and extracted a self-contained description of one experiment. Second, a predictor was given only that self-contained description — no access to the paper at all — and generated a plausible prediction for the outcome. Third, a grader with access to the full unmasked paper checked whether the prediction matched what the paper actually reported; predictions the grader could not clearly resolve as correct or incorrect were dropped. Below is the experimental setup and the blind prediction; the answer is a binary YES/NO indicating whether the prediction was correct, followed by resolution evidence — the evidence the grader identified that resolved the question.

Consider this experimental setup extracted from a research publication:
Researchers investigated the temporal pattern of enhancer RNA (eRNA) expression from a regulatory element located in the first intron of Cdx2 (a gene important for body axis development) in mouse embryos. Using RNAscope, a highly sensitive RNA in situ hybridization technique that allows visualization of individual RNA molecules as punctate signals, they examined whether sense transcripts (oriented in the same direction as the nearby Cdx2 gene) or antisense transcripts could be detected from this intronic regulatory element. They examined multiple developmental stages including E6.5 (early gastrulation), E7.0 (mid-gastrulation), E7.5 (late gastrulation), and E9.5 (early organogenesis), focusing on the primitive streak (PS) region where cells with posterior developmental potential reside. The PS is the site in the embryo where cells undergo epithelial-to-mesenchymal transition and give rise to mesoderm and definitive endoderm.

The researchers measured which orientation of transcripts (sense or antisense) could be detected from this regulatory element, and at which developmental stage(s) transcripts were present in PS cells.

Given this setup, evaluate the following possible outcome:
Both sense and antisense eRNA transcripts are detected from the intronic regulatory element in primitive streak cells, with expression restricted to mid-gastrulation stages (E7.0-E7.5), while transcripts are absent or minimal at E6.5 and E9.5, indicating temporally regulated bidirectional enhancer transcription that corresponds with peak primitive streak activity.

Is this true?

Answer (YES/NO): NO